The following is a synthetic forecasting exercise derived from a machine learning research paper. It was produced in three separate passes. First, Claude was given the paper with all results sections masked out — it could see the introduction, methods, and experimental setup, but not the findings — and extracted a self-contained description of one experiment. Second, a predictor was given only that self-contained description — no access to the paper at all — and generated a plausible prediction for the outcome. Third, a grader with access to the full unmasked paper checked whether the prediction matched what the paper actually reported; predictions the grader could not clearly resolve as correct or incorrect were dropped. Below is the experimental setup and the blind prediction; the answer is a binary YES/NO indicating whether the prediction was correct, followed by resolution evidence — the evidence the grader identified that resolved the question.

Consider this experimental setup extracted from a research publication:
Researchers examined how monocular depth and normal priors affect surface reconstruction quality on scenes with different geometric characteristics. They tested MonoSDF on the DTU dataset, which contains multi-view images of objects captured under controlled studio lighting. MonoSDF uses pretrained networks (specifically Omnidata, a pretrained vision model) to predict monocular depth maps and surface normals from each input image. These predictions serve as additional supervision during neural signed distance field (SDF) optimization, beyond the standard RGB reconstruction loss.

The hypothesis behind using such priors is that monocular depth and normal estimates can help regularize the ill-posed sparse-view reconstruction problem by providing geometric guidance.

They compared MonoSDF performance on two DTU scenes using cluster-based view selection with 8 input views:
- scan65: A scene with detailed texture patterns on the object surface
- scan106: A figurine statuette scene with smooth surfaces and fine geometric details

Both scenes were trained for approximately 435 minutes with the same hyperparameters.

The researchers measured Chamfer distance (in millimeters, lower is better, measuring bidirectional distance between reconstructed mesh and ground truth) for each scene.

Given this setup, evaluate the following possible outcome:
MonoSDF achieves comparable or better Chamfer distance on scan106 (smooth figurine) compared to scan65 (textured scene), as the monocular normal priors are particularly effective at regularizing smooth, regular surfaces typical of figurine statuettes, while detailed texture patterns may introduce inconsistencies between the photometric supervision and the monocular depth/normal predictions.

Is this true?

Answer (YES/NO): NO